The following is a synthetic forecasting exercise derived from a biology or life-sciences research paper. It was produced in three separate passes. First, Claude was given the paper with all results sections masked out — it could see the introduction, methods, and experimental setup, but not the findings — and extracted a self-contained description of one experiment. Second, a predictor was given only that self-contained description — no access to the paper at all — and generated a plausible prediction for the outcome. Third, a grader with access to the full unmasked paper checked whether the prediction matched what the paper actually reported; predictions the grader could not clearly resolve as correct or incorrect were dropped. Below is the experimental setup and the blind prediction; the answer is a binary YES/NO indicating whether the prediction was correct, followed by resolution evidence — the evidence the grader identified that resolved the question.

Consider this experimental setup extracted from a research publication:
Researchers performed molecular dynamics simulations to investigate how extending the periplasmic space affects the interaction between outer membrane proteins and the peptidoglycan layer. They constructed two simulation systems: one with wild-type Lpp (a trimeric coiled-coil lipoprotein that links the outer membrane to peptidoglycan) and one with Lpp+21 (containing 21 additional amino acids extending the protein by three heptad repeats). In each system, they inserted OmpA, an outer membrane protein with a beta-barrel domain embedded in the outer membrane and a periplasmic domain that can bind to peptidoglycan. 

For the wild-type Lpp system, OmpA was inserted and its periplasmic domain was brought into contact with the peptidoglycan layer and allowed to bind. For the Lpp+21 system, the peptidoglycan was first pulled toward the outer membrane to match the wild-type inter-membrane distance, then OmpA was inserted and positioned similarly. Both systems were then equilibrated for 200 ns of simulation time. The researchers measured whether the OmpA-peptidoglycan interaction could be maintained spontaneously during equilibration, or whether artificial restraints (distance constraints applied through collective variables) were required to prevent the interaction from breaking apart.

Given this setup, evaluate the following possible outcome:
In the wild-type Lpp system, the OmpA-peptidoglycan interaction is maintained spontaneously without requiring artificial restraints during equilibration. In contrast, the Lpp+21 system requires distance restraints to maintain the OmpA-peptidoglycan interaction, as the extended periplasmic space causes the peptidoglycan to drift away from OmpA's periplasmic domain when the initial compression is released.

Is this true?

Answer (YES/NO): YES